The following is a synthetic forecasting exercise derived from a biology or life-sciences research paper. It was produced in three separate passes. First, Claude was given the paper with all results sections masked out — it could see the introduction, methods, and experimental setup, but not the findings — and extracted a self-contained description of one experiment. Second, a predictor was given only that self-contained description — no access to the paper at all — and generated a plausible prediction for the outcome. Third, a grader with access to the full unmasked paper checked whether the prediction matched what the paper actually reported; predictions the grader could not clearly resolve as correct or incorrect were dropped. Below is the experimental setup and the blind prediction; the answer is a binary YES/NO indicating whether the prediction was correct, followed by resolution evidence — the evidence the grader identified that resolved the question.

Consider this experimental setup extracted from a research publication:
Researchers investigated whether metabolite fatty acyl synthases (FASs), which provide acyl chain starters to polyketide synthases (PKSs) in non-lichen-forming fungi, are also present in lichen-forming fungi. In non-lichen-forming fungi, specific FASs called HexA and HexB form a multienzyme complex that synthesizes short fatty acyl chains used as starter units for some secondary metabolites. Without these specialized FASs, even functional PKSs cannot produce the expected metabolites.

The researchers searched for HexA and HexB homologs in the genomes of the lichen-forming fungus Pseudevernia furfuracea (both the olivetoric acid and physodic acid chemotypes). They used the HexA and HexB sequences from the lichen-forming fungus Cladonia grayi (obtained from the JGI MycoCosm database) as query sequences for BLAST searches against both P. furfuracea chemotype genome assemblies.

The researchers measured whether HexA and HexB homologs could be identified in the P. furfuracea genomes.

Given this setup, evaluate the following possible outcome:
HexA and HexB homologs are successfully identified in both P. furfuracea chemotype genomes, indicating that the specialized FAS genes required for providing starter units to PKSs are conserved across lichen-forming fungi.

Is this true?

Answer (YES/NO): YES